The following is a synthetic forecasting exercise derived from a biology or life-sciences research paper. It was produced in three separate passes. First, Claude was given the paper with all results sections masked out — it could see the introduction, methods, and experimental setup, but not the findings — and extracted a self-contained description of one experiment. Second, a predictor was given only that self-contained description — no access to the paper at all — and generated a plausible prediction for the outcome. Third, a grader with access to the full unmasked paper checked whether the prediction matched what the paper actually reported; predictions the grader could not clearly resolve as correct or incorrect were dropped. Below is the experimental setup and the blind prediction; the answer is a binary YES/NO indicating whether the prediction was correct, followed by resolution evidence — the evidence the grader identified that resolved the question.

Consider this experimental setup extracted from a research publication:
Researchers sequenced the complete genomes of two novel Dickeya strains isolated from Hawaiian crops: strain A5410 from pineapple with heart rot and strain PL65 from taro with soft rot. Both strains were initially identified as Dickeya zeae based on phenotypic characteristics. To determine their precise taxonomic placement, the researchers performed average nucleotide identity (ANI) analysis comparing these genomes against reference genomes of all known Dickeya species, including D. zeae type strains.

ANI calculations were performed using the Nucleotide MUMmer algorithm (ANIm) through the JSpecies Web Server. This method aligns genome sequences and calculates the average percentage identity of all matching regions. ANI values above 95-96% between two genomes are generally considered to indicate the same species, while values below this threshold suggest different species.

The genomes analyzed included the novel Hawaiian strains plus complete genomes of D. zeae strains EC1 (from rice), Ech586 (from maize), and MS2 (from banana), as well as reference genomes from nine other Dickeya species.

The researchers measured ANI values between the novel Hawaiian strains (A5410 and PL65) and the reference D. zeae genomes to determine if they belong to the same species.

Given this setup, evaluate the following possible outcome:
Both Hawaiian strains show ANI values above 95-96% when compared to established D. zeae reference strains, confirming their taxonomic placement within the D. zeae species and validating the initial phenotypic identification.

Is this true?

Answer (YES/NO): NO